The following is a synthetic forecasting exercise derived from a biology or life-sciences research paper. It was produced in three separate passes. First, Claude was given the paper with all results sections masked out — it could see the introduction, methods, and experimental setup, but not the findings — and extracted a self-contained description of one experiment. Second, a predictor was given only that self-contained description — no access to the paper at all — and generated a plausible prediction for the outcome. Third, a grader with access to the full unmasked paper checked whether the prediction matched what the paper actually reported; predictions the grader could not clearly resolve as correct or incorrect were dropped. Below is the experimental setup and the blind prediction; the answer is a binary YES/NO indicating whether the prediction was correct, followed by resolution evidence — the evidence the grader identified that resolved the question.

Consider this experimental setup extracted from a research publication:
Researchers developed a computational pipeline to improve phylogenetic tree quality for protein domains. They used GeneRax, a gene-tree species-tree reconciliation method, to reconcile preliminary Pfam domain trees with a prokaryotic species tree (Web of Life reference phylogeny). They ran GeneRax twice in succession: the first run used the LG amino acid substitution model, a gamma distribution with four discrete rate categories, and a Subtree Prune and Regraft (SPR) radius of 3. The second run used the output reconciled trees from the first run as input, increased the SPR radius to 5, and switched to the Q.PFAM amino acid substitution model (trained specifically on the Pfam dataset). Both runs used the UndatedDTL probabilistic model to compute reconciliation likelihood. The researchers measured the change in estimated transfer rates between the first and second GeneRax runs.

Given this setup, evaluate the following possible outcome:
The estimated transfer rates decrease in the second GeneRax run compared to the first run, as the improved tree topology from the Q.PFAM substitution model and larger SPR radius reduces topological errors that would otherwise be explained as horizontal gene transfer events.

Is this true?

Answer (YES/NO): YES